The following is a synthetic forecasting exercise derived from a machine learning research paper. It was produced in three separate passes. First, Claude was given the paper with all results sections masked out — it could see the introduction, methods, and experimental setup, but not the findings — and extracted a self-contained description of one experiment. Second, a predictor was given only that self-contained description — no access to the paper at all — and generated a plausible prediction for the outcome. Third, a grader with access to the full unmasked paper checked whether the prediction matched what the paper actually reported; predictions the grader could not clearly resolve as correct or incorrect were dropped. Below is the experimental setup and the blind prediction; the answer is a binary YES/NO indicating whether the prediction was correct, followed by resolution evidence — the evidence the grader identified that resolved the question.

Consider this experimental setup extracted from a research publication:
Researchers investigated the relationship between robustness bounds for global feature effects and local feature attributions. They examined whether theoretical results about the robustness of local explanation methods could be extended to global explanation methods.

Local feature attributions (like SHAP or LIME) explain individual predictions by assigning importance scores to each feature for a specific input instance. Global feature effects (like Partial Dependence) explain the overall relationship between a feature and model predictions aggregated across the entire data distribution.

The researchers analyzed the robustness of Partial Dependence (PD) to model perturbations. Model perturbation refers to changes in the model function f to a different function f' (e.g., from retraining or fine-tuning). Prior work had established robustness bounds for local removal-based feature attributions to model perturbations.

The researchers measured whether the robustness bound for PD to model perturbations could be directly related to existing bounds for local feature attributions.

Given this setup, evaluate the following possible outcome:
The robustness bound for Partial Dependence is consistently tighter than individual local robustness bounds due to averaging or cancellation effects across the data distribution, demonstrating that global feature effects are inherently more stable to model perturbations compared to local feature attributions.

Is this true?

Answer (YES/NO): NO